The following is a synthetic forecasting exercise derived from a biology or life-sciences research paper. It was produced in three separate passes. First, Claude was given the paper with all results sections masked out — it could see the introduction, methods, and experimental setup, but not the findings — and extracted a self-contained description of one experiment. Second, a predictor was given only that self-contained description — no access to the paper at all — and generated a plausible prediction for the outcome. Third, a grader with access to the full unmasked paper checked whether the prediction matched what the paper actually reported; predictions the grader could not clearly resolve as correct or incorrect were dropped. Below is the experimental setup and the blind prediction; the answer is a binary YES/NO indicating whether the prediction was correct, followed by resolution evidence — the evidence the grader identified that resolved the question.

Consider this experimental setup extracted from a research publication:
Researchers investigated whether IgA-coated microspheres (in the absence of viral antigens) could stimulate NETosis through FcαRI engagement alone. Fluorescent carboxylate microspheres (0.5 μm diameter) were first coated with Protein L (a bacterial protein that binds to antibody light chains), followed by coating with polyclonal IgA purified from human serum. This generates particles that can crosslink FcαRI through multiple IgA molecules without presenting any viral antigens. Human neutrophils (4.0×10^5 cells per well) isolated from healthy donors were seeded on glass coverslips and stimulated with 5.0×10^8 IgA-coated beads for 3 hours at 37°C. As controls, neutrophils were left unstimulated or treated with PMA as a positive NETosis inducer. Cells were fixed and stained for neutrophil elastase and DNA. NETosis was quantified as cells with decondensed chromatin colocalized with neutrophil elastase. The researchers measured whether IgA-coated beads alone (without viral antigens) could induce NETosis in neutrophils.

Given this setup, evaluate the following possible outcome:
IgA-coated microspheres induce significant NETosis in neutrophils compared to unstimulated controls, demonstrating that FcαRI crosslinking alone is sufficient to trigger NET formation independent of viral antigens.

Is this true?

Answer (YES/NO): YES